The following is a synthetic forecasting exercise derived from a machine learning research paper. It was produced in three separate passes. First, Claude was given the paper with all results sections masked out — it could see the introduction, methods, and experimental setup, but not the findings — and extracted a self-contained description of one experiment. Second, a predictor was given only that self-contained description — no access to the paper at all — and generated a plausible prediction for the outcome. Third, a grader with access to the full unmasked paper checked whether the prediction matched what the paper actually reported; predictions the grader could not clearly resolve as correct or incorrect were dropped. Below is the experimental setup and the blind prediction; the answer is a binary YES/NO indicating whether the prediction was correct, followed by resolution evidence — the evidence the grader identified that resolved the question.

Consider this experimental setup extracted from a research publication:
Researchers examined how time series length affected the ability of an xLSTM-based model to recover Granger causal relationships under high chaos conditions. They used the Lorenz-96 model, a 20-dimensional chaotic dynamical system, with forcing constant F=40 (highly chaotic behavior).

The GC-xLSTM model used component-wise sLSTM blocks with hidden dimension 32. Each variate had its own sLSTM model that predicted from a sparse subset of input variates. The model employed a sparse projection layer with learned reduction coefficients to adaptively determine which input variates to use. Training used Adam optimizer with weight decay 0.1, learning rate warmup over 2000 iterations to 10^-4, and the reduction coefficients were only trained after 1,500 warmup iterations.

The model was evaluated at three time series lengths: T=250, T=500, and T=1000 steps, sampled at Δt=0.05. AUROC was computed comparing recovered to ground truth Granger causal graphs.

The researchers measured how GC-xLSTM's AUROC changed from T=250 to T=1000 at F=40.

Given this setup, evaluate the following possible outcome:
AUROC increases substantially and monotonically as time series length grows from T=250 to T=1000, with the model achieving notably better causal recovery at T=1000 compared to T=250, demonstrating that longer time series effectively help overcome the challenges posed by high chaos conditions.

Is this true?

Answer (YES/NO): YES